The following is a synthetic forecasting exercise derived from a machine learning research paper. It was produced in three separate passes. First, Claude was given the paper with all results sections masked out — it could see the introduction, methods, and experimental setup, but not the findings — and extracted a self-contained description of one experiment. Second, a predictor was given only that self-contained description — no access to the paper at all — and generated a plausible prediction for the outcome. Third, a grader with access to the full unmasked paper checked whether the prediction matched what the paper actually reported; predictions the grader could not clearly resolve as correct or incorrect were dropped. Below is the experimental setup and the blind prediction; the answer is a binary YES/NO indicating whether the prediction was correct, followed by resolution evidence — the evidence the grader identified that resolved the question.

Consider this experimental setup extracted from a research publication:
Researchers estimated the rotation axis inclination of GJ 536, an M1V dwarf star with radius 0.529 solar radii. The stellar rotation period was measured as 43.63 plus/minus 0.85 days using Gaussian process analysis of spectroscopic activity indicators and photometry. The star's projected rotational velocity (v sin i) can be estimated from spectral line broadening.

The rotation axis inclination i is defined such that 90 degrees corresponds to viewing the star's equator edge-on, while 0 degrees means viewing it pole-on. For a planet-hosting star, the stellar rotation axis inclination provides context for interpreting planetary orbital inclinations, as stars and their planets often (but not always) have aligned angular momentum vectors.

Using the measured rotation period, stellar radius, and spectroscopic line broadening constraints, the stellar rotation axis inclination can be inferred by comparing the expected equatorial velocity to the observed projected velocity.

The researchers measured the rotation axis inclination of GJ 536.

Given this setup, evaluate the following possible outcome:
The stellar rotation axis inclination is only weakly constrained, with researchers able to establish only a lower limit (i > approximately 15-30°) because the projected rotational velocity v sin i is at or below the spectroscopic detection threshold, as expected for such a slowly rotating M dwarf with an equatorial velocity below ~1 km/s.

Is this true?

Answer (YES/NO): NO